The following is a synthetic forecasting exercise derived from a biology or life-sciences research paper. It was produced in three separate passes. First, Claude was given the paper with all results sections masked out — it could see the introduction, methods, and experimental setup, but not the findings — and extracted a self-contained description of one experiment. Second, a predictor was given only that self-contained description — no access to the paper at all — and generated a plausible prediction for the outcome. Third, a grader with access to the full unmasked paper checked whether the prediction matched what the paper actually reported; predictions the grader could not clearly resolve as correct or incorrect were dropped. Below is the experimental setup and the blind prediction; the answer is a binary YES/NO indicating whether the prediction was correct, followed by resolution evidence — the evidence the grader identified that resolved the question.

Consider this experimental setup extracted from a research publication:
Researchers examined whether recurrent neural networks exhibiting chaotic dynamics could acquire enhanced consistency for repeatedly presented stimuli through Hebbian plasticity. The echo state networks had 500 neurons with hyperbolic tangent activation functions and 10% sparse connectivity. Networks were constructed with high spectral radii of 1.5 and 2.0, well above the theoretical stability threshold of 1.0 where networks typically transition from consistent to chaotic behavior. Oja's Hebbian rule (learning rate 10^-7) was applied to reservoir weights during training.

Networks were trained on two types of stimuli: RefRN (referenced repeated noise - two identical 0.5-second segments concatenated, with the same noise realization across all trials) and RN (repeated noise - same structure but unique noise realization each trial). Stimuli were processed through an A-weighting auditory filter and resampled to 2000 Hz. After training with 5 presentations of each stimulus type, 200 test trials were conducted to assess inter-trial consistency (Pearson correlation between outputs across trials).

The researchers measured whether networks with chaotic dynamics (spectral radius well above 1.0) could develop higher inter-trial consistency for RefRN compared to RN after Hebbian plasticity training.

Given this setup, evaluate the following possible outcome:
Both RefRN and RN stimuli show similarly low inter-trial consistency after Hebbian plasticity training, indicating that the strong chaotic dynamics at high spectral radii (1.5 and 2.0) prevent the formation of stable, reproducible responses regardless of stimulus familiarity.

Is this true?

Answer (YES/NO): YES